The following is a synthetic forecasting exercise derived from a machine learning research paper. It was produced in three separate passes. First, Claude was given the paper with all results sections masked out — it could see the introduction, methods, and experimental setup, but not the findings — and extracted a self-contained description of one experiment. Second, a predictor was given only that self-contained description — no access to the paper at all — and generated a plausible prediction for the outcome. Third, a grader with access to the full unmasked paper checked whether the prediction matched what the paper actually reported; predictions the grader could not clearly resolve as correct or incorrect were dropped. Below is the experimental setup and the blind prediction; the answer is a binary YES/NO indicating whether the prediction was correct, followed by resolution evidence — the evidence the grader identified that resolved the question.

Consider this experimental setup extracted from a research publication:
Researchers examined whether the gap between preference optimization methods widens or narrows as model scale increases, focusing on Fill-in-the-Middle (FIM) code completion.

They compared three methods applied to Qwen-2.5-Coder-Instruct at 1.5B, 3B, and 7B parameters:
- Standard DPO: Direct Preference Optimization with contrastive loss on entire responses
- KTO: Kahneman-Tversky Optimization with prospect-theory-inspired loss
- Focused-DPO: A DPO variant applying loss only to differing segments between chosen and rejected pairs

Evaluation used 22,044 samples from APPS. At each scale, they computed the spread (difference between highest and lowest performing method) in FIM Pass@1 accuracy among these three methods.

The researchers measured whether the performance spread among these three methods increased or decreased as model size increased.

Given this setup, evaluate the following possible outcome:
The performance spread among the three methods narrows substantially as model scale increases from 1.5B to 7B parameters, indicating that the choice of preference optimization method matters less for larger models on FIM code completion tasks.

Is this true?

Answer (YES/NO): NO